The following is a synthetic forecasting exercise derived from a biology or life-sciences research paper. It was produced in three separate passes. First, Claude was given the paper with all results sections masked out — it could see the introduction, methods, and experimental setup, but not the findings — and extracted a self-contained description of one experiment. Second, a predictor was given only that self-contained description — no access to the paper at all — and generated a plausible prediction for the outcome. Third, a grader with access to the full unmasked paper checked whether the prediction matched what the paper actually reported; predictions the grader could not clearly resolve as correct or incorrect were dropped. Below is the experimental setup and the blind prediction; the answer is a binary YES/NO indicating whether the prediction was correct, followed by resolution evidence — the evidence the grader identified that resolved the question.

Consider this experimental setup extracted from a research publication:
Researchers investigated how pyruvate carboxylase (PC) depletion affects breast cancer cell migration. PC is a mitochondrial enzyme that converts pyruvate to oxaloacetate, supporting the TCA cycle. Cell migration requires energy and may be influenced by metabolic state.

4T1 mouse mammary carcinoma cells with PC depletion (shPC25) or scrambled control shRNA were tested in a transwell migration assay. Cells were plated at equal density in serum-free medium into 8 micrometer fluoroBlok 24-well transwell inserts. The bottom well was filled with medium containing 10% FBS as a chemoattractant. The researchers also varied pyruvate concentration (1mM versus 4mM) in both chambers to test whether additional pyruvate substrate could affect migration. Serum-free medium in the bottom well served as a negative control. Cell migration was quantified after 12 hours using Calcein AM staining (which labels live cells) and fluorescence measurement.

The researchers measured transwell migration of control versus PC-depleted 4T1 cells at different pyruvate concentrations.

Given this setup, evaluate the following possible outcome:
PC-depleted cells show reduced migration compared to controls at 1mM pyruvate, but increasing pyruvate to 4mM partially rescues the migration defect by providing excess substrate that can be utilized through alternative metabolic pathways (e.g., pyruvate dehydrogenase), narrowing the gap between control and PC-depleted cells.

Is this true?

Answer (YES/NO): NO